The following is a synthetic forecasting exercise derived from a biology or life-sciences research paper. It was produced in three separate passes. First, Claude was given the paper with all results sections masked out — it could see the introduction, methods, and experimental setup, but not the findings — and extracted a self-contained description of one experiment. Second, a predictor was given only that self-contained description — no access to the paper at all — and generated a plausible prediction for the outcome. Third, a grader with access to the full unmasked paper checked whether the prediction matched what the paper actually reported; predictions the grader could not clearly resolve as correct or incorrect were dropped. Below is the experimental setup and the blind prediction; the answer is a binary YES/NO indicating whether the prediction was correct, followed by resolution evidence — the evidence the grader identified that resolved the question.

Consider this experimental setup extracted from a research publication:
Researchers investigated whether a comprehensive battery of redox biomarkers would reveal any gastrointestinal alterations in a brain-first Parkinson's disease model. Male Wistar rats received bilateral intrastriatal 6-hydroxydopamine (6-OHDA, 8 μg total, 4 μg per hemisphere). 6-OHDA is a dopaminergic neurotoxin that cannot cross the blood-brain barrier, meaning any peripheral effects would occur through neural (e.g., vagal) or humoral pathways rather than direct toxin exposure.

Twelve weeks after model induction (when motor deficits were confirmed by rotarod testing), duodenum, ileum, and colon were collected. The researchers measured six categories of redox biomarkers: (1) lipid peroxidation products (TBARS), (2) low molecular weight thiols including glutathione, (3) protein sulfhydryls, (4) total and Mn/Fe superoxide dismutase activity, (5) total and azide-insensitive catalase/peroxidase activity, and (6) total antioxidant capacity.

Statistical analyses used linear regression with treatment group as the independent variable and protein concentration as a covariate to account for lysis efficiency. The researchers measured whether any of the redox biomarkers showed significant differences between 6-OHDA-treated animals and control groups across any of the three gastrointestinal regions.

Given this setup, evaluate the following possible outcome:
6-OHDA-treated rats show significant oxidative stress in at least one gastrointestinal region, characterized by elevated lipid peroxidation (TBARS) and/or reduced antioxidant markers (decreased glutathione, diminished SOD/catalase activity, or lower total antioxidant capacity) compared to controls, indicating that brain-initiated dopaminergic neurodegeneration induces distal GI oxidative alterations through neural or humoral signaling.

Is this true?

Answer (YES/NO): NO